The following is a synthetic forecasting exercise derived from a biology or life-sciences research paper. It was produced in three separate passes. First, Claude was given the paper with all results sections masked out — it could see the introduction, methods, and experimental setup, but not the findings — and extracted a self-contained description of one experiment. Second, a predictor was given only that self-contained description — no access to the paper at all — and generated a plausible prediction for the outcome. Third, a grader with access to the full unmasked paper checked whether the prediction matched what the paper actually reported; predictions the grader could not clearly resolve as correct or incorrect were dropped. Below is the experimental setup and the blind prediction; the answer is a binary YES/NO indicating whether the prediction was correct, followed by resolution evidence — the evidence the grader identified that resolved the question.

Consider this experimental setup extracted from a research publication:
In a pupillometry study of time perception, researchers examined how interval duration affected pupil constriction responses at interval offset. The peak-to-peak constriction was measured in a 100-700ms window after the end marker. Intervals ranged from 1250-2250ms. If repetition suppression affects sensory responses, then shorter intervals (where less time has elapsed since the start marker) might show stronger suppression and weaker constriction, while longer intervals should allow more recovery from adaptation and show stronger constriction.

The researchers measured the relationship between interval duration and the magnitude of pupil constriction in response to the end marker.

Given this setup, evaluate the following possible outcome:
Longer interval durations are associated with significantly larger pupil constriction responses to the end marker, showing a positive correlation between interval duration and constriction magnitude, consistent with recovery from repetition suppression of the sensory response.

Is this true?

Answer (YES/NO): YES